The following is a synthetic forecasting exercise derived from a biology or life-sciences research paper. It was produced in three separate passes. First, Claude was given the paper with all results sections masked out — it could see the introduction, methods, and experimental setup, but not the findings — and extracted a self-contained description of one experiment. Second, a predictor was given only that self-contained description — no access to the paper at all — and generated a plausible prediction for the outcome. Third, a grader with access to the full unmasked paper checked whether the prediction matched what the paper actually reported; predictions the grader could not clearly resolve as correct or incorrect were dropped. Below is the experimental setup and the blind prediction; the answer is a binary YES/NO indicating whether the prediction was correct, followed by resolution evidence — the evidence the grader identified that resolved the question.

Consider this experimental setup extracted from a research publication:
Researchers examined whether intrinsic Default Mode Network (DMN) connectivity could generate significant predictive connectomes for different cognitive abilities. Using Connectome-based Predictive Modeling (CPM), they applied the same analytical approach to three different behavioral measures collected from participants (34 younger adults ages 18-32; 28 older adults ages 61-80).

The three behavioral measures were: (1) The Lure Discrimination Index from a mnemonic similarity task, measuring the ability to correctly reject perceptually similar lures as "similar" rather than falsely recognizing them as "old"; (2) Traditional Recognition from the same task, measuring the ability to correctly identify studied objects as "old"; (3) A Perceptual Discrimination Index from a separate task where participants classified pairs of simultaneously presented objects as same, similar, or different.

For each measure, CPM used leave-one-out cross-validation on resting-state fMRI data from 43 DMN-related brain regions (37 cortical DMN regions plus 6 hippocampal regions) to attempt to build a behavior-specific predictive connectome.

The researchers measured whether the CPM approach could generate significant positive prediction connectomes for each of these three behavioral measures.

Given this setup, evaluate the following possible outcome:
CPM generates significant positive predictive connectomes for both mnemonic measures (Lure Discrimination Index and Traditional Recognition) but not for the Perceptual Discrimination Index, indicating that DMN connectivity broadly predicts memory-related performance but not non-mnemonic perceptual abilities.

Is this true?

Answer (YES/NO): NO